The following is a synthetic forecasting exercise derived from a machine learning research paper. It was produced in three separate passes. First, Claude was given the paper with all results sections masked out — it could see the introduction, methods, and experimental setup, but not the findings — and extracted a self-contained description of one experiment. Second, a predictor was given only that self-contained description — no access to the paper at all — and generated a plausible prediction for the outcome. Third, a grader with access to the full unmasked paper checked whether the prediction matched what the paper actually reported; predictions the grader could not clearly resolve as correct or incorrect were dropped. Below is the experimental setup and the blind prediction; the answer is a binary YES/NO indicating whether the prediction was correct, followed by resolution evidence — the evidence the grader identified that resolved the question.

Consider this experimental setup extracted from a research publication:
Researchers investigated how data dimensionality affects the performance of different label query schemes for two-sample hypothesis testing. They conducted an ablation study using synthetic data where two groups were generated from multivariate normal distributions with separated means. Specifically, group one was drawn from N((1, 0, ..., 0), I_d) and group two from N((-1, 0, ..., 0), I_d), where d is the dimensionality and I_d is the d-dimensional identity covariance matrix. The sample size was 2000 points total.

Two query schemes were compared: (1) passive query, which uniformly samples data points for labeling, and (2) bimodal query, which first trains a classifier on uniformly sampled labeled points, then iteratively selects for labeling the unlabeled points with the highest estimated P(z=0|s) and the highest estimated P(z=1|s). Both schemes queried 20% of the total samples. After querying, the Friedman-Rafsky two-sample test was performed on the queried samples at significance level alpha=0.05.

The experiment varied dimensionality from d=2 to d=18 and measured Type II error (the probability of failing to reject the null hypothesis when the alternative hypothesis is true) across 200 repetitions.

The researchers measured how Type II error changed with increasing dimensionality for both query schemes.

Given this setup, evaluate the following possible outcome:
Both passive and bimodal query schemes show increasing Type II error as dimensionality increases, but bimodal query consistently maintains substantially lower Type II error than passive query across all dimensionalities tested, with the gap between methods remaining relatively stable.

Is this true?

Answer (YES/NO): NO